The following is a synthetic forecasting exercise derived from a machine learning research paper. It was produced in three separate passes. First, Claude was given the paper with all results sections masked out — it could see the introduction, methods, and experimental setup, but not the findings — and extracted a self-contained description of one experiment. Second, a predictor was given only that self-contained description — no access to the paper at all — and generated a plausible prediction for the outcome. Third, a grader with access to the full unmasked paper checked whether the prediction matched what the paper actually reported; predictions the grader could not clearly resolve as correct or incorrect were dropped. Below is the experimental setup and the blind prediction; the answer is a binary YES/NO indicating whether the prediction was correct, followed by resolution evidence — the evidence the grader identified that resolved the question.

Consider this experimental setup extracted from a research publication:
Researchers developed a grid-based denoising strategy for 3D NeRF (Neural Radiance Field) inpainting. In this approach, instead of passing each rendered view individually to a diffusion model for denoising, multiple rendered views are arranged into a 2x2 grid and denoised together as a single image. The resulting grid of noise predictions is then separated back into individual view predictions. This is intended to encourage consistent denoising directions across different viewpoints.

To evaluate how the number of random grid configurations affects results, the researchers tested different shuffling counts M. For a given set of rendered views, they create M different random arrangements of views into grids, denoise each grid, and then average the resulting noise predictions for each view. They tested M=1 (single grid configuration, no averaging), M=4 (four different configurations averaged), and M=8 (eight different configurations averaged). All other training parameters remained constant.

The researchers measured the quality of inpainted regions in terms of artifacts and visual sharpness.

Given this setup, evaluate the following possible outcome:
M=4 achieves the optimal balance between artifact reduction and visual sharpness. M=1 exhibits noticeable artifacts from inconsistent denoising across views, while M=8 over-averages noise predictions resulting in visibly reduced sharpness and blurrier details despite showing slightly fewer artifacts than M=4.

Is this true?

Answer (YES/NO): NO